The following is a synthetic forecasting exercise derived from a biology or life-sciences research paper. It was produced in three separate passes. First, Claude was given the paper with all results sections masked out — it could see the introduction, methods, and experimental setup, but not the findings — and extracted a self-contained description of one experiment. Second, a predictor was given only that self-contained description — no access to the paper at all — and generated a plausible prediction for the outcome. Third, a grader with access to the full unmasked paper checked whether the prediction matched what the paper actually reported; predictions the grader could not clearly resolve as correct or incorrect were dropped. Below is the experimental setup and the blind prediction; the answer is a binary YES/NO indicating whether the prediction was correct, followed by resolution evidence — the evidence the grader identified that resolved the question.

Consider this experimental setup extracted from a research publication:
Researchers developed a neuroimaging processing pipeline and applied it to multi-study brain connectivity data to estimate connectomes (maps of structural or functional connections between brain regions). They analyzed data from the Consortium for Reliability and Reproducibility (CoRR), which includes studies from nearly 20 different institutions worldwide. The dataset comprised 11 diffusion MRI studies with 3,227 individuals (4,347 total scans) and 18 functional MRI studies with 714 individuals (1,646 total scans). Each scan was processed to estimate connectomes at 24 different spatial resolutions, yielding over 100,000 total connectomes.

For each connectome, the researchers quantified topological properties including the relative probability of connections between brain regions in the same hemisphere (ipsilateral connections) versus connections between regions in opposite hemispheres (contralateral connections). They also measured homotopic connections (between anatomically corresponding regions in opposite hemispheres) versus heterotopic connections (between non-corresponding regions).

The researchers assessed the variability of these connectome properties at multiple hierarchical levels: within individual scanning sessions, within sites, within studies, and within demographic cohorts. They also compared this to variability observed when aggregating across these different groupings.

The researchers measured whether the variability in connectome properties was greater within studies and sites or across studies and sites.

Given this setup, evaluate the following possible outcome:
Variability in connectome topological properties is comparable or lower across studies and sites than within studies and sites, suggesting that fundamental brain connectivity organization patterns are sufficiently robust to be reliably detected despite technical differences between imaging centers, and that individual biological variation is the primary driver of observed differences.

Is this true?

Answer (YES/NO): NO